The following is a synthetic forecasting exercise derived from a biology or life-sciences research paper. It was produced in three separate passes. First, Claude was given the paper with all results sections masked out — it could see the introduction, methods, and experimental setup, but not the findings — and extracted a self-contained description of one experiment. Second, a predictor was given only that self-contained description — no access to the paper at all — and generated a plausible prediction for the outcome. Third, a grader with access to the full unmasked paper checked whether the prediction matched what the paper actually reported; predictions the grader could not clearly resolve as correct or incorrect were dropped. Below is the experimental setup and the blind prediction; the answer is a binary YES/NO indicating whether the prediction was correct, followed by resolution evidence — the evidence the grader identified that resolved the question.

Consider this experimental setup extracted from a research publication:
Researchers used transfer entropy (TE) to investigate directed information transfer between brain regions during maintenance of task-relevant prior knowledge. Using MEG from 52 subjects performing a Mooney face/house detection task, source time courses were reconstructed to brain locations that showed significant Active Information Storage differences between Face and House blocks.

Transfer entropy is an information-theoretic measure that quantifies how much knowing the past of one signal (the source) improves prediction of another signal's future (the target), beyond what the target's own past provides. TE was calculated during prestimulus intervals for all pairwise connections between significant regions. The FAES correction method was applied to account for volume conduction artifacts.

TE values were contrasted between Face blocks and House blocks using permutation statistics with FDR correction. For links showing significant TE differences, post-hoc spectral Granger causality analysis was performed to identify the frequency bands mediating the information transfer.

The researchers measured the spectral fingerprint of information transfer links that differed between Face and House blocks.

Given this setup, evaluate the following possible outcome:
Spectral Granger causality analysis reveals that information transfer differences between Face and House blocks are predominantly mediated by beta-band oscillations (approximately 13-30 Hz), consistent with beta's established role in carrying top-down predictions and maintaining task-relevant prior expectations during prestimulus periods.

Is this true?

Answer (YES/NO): NO